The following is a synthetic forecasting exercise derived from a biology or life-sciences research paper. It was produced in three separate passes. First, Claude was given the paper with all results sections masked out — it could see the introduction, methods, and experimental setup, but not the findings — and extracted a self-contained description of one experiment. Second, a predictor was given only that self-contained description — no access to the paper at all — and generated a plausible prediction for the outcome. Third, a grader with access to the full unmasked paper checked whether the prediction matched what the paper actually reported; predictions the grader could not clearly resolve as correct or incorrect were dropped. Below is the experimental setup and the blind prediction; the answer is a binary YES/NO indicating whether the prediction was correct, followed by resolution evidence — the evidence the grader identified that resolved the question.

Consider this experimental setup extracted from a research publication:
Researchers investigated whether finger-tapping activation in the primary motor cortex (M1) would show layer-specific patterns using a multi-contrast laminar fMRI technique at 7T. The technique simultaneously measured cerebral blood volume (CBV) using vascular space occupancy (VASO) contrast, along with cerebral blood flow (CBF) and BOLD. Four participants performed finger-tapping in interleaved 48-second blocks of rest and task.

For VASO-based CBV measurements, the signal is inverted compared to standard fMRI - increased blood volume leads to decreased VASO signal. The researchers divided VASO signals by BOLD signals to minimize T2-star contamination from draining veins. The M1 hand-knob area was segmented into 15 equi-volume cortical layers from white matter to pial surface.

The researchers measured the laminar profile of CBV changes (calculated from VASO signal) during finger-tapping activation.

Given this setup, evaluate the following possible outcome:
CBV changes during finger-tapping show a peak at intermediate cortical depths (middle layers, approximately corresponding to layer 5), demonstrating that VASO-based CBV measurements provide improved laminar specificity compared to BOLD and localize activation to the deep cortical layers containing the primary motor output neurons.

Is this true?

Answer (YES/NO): NO